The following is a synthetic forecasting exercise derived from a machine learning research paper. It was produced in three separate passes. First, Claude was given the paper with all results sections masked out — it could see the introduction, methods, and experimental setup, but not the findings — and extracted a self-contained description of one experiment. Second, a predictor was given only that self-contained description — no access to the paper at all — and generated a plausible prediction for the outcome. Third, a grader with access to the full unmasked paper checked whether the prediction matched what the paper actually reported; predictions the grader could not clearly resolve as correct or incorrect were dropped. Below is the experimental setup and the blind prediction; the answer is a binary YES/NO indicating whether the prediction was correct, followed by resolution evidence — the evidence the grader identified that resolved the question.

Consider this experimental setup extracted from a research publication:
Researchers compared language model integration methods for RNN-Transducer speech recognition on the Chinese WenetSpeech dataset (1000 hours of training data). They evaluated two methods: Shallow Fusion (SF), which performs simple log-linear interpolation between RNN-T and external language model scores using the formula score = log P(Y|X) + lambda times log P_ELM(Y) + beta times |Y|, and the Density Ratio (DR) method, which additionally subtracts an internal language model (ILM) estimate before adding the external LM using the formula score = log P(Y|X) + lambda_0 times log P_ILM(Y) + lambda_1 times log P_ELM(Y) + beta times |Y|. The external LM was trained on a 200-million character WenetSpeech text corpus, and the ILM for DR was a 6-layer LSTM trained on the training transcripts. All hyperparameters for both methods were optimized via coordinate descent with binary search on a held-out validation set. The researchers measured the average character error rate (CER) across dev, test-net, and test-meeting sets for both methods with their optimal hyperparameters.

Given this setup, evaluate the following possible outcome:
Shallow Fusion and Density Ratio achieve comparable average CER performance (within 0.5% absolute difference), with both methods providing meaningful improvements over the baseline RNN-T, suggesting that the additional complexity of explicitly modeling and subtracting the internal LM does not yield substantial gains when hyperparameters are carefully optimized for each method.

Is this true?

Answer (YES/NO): YES